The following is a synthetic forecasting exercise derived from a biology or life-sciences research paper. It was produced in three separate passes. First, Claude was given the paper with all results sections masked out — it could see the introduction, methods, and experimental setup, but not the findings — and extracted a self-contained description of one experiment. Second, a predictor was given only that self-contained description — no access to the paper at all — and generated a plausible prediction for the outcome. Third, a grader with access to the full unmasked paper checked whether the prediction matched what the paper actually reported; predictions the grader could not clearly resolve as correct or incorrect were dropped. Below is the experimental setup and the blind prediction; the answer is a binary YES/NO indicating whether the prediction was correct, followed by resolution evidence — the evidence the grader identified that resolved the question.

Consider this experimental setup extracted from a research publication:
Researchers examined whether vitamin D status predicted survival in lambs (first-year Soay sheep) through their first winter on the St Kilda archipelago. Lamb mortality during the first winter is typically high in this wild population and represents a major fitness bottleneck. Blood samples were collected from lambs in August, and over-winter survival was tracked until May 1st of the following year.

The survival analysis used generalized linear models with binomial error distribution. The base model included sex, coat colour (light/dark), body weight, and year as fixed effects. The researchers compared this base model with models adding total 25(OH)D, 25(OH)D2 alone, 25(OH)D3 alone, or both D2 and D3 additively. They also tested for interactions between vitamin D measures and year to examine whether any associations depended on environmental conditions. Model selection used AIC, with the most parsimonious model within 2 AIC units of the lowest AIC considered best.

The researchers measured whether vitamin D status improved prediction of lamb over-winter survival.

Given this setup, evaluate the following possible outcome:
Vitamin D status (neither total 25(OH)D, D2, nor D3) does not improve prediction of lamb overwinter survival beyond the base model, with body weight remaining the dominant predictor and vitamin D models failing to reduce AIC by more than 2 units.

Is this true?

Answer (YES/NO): YES